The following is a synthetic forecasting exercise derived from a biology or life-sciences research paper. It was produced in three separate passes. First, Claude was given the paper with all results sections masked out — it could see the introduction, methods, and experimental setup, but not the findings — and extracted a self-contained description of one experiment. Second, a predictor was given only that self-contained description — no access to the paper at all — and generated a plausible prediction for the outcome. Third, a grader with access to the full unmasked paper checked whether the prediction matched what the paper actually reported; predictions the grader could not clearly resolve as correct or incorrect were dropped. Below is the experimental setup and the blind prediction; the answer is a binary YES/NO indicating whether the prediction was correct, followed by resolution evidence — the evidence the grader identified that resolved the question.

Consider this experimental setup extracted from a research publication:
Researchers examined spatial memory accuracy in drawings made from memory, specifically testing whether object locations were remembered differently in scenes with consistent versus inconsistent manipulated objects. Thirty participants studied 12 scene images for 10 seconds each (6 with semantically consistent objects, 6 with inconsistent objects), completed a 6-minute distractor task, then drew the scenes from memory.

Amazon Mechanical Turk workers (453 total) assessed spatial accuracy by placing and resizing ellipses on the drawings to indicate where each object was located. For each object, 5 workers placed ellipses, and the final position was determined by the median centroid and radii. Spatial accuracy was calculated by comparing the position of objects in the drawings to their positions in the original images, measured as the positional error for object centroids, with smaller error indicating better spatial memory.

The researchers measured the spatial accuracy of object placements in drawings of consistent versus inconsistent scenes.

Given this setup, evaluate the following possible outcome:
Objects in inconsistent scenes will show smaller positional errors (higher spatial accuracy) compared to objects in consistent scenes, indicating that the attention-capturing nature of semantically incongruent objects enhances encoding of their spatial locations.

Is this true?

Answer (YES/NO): NO